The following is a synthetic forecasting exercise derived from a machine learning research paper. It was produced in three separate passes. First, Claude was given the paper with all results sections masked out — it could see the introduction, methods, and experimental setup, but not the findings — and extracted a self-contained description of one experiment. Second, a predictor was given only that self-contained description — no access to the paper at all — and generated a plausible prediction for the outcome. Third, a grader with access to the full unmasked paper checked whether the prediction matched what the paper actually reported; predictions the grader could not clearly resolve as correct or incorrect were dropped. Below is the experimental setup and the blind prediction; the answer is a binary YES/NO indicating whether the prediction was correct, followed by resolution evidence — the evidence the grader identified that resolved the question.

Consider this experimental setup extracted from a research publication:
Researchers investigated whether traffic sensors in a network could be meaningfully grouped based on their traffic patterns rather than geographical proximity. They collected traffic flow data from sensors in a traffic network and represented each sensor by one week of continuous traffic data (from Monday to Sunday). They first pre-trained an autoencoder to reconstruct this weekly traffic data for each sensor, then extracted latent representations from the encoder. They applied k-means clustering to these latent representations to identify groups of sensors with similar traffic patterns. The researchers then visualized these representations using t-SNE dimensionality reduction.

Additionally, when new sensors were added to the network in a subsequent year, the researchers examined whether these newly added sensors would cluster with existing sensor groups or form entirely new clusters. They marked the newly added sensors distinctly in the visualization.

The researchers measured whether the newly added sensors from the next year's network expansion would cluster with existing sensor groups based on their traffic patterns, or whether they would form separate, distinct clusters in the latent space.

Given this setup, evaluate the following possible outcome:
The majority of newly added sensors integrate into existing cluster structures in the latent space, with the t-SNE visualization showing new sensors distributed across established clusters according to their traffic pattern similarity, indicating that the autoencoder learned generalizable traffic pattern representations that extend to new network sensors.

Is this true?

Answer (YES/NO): YES